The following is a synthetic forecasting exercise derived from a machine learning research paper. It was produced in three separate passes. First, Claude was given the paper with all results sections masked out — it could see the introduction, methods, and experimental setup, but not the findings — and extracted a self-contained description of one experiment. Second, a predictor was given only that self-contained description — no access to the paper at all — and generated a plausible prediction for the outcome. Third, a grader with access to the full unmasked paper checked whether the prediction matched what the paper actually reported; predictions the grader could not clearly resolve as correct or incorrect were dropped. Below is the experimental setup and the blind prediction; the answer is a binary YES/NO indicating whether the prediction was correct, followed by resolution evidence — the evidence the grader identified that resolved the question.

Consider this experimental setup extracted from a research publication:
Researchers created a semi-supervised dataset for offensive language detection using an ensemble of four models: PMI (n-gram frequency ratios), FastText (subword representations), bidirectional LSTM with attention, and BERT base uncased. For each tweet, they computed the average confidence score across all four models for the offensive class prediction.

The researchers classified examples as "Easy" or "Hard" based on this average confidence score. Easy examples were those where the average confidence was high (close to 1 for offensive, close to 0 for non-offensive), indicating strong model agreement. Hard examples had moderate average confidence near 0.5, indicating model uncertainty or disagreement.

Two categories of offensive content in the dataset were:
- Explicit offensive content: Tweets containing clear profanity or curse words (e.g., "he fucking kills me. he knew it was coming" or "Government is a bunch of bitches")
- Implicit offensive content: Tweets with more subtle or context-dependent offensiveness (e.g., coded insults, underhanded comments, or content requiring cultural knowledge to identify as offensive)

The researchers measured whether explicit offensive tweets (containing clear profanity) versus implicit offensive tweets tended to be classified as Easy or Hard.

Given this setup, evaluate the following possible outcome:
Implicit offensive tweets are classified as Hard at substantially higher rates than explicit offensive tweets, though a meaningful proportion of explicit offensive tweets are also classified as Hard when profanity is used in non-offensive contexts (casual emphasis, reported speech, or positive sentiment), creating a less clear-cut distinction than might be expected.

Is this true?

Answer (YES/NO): NO